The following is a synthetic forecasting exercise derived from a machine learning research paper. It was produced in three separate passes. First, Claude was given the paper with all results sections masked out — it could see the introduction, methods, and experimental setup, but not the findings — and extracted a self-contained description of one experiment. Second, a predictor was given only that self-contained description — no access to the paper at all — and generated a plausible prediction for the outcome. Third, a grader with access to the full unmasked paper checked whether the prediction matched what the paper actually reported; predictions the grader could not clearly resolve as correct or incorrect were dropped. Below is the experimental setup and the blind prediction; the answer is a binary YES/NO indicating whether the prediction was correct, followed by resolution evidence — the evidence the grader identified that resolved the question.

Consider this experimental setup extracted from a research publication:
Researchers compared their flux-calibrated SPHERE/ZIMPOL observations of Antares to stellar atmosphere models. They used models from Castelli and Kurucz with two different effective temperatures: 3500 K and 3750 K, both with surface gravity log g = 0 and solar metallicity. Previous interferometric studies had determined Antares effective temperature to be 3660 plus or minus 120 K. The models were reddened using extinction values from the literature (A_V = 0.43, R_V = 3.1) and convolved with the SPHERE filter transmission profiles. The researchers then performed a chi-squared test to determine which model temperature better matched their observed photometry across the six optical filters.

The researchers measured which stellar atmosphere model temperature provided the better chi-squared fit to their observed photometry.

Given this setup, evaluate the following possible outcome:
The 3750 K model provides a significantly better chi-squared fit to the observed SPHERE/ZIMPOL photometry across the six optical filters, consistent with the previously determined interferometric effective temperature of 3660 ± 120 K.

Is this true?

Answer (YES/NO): NO